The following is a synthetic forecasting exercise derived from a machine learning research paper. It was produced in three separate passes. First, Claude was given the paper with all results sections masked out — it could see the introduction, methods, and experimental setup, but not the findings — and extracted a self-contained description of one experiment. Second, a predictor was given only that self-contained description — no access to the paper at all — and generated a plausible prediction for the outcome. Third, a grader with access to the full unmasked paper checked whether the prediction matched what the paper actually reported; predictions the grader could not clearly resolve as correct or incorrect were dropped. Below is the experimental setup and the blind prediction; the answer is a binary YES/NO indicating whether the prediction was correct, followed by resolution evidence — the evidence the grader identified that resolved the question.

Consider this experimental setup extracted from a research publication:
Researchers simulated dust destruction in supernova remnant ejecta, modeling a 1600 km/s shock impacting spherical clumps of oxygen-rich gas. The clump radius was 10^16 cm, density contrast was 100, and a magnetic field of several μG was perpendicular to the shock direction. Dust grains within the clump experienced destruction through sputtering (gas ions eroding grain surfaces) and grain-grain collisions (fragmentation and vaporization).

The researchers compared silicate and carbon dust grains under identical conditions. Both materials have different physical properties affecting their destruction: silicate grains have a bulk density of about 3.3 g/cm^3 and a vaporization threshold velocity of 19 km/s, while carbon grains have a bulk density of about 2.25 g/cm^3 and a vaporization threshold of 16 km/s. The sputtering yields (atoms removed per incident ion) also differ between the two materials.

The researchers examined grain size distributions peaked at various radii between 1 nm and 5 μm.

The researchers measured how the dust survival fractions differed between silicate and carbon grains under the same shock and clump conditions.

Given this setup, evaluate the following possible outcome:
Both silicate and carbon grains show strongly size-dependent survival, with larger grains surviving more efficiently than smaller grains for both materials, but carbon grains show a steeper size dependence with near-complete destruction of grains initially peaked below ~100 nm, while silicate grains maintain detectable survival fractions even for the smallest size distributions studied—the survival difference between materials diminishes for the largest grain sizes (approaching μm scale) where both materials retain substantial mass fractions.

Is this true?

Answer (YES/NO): NO